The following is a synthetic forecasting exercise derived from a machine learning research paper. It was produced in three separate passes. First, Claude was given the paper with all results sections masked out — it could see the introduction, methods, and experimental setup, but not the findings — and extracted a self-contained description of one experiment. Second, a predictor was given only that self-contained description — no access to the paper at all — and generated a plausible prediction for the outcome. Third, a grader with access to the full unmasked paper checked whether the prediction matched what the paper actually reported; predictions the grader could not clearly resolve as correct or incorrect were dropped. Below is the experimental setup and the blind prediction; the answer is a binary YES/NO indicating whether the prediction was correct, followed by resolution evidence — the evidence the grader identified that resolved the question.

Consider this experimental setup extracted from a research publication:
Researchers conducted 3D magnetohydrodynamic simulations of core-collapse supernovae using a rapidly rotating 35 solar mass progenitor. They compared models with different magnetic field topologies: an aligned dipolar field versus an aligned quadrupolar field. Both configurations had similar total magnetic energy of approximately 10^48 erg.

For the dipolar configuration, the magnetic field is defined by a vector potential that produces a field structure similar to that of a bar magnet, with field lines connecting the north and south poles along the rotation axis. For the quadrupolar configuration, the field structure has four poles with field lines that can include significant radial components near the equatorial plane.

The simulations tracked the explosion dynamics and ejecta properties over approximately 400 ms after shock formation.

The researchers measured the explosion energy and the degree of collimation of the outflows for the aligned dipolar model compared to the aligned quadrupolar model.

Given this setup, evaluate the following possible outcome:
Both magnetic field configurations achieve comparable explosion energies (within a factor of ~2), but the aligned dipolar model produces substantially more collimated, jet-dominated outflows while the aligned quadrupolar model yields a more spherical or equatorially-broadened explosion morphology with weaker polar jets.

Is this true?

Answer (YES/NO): NO